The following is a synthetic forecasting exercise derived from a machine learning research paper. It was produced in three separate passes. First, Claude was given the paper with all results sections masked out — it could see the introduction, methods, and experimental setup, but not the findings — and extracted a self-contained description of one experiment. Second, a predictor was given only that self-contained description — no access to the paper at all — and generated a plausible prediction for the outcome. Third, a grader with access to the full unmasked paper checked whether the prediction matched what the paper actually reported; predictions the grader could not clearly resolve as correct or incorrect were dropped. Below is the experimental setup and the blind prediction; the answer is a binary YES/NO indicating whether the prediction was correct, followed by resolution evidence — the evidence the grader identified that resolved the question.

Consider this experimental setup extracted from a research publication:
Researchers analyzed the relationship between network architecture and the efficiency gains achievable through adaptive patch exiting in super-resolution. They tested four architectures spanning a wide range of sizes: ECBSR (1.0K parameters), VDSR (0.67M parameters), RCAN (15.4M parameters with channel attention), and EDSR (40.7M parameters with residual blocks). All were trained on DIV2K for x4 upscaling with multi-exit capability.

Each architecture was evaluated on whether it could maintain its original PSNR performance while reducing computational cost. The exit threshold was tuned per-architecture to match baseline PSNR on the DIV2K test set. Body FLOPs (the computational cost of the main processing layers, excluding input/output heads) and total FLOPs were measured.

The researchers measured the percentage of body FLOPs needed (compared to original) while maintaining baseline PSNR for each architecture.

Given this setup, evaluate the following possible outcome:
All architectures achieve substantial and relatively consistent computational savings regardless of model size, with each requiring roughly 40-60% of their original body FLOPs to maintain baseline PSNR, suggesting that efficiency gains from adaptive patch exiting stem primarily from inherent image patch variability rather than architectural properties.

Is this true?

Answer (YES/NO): NO